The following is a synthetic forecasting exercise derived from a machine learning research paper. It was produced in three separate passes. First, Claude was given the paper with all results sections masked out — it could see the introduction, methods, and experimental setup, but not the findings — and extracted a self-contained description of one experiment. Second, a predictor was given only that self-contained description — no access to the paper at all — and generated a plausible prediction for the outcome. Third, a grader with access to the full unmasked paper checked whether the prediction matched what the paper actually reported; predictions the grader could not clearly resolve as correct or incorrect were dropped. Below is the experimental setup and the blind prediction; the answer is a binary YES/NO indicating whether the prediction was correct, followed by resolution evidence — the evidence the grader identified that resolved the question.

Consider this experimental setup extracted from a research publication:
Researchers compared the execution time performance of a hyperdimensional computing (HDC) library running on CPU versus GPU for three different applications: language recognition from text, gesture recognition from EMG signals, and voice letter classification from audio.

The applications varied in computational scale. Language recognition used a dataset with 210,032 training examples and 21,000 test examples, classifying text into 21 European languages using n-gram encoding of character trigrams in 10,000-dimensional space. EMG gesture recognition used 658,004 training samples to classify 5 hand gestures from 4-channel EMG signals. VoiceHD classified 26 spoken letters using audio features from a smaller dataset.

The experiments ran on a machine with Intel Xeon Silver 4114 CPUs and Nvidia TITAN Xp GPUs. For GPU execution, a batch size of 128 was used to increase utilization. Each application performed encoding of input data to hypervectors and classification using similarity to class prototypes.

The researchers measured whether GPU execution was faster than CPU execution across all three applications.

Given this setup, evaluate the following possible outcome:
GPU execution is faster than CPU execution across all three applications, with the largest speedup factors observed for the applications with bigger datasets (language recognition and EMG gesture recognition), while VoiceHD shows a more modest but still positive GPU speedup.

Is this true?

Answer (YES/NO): NO